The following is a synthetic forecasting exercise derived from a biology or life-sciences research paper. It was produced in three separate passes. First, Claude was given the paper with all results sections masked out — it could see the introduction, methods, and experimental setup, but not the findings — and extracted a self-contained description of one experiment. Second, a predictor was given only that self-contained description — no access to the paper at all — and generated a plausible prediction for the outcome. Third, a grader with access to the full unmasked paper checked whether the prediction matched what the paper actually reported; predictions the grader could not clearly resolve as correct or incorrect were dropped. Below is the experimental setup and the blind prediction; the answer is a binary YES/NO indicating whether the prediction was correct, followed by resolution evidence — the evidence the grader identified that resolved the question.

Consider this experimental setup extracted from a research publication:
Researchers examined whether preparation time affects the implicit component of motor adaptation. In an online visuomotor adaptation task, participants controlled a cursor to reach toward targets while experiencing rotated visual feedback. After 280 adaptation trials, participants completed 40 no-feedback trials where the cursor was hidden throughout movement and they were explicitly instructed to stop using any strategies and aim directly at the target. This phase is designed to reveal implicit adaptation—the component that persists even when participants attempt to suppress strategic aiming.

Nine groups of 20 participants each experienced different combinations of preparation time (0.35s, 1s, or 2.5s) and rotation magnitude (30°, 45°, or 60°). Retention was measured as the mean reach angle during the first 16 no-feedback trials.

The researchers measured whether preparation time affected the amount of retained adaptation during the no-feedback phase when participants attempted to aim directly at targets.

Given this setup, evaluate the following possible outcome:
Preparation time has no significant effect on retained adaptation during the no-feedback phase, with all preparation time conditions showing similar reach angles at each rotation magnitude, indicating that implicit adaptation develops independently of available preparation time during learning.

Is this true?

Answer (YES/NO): NO